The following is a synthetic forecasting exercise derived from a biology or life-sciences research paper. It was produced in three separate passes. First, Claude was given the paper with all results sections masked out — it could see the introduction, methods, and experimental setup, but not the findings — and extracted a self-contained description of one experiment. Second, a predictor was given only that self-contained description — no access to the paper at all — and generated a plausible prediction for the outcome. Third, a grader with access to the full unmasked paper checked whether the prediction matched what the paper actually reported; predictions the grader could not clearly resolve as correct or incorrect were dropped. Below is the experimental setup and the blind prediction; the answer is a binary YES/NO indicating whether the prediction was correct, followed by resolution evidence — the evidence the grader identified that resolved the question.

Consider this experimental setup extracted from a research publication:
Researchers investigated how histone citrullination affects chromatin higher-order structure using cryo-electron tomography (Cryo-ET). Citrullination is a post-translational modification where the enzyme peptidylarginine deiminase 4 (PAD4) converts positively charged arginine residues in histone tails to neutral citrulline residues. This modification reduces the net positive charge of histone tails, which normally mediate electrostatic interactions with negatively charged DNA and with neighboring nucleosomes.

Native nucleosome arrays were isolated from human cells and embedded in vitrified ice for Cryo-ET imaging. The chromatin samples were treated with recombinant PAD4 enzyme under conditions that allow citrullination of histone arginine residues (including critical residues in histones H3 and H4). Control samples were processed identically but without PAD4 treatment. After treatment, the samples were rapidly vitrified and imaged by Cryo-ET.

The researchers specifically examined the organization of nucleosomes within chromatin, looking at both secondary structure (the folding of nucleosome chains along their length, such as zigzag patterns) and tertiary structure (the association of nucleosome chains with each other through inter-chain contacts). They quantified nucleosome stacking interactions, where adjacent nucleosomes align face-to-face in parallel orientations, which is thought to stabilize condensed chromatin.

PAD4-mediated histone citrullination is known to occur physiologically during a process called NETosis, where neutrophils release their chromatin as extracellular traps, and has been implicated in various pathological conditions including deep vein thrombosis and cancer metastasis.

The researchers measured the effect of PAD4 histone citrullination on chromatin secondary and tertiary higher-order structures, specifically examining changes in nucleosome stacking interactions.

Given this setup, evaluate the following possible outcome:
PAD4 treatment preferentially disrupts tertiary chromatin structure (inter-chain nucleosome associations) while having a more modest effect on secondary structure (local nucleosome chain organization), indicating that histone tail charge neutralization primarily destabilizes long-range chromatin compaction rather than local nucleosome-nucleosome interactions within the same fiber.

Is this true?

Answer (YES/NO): NO